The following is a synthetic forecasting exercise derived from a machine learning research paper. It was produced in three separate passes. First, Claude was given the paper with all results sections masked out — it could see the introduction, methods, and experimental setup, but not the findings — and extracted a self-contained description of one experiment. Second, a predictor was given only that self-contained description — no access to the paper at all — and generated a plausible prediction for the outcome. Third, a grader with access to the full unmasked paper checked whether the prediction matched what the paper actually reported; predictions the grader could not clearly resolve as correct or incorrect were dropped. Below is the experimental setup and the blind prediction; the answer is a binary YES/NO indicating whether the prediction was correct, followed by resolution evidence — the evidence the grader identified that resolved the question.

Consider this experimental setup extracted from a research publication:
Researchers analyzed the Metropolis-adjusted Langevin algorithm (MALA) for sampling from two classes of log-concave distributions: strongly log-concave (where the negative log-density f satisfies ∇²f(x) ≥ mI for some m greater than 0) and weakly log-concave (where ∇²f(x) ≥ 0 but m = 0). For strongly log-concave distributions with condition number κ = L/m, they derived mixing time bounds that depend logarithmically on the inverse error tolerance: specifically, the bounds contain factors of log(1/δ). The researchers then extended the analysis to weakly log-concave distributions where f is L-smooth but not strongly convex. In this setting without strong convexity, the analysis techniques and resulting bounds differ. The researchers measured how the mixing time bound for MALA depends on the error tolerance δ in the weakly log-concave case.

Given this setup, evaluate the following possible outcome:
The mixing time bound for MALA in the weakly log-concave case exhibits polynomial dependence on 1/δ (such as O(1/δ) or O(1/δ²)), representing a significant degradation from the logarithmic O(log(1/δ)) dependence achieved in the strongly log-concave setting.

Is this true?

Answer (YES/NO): YES